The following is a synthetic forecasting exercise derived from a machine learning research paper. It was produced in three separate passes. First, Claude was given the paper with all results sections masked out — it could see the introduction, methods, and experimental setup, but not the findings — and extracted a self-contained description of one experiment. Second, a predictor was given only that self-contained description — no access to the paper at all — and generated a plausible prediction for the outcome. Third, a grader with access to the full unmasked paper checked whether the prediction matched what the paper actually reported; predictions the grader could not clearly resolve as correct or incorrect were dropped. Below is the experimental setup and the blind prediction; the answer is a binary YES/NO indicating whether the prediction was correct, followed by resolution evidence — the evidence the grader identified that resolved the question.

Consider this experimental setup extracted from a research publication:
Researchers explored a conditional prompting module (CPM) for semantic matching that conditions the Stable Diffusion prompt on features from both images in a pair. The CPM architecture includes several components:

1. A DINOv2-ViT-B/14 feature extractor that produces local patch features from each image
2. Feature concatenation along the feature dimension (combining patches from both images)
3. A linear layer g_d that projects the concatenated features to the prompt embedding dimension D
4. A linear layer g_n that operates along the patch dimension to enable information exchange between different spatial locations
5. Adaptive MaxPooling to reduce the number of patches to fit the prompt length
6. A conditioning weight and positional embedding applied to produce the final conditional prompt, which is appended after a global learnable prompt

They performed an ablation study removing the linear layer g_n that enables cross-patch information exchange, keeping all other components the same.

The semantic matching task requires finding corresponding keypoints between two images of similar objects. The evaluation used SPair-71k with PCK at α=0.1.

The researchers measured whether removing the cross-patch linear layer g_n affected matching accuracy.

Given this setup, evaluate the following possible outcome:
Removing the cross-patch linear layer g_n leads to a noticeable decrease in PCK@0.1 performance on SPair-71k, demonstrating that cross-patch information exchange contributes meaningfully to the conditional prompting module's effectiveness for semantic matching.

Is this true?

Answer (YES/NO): YES